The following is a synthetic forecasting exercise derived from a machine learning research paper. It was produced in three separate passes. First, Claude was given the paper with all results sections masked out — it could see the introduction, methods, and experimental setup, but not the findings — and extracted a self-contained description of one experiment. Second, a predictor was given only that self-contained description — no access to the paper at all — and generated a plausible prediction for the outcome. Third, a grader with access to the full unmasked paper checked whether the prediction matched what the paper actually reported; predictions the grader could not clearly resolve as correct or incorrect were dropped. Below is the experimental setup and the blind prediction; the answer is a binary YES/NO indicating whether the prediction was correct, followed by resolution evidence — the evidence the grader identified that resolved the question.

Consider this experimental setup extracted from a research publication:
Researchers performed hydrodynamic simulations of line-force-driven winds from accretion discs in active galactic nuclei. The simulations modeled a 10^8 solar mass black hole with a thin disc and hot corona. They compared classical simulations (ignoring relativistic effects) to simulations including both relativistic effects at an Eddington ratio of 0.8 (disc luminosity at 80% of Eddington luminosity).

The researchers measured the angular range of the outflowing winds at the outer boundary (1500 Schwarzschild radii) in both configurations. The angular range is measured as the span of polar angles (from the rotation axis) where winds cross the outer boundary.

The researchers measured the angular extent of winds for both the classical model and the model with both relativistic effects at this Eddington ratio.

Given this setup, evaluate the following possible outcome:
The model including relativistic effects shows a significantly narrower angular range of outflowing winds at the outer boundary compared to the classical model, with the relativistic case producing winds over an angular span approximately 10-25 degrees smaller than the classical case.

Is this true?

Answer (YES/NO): YES